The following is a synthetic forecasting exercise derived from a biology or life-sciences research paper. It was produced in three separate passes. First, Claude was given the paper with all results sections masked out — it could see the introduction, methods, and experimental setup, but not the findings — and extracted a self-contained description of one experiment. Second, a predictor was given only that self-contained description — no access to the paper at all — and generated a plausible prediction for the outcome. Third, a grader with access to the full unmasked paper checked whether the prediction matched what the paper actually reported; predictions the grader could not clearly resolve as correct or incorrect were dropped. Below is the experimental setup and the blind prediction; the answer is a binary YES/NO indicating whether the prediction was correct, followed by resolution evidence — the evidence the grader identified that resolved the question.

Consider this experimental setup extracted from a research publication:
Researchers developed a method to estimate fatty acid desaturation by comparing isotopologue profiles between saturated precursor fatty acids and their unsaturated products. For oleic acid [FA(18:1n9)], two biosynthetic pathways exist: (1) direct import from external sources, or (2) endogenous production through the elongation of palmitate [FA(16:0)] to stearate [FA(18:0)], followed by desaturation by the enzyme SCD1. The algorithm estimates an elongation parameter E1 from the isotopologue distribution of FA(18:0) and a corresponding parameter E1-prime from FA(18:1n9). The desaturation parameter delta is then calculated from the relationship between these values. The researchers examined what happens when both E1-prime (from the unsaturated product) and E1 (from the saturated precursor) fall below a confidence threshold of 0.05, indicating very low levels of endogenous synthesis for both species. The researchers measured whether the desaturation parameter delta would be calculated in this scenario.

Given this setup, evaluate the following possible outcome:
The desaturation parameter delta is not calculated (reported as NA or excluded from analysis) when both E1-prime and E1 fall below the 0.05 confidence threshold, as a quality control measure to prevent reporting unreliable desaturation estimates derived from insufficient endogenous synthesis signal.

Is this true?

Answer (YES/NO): YES